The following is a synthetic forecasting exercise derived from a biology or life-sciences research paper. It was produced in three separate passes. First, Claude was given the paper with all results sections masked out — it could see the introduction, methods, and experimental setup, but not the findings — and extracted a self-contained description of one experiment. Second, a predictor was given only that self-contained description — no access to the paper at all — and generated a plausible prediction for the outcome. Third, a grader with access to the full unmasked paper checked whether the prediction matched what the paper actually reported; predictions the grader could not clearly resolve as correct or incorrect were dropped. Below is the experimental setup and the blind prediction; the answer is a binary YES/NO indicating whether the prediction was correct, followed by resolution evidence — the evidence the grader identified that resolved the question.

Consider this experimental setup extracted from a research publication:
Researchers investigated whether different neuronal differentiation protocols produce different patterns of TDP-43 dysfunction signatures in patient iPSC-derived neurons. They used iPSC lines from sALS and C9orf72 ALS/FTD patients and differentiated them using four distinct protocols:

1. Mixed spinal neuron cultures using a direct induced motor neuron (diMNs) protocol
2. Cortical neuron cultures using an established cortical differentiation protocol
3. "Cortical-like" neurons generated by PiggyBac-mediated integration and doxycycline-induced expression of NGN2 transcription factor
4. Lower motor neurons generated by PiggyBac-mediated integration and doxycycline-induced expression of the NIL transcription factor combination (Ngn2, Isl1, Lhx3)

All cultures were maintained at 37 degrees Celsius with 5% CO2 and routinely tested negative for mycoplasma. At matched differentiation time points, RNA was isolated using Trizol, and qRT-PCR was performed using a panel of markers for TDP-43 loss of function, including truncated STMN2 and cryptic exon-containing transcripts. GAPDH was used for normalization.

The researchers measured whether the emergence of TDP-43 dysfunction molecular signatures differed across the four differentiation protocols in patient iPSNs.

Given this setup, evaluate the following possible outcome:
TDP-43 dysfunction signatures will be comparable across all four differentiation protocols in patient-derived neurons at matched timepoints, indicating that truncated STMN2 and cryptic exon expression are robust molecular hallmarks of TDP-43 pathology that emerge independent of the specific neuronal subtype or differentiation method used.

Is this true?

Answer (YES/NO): NO